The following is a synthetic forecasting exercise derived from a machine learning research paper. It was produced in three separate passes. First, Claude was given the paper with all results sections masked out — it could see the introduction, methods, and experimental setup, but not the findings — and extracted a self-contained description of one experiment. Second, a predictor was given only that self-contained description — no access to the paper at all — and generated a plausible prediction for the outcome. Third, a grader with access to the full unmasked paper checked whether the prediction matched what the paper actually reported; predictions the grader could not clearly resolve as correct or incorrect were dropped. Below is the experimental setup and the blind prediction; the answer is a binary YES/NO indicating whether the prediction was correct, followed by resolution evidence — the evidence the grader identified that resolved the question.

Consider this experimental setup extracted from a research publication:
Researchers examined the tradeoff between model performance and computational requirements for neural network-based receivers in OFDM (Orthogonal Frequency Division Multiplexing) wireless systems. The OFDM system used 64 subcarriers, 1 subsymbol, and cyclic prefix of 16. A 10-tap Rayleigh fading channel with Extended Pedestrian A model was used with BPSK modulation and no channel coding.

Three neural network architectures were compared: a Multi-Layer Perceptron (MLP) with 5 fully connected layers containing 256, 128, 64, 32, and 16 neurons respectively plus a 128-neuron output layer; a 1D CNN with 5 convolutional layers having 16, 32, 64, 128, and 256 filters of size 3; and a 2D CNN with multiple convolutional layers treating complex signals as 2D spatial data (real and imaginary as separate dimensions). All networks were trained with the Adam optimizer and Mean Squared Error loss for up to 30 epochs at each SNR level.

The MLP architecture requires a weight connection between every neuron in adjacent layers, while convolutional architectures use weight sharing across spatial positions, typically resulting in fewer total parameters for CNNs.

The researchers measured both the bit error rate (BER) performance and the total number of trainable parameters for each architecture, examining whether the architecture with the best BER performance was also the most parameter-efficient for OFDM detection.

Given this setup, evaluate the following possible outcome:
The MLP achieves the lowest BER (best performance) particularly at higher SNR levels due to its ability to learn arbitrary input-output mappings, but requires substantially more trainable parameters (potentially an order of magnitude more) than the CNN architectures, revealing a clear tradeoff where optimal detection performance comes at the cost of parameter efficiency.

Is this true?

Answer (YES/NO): YES